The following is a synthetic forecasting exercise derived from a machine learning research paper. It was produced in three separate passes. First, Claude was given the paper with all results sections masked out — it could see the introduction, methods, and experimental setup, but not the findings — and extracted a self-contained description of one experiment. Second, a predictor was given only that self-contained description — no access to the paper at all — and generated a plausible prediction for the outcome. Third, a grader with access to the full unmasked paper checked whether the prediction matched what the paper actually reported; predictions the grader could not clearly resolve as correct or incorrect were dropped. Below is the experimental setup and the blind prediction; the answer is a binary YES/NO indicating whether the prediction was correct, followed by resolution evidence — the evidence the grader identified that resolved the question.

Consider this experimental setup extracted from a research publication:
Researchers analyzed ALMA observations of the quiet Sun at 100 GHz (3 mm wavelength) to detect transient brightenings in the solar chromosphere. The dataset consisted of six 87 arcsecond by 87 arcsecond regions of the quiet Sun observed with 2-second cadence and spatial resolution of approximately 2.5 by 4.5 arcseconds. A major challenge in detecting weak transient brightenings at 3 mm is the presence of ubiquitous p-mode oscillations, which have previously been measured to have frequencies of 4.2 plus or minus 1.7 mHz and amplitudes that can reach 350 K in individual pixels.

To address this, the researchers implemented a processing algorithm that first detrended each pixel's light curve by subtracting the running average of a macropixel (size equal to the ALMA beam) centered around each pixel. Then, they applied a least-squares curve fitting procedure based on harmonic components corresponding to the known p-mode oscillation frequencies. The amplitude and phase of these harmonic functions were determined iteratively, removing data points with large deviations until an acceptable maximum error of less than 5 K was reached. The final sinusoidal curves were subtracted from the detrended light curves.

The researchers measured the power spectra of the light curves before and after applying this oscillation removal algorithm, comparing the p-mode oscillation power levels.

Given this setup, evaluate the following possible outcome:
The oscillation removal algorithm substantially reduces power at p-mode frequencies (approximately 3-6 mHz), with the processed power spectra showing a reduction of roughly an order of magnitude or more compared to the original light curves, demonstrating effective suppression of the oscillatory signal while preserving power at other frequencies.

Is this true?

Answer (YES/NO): YES